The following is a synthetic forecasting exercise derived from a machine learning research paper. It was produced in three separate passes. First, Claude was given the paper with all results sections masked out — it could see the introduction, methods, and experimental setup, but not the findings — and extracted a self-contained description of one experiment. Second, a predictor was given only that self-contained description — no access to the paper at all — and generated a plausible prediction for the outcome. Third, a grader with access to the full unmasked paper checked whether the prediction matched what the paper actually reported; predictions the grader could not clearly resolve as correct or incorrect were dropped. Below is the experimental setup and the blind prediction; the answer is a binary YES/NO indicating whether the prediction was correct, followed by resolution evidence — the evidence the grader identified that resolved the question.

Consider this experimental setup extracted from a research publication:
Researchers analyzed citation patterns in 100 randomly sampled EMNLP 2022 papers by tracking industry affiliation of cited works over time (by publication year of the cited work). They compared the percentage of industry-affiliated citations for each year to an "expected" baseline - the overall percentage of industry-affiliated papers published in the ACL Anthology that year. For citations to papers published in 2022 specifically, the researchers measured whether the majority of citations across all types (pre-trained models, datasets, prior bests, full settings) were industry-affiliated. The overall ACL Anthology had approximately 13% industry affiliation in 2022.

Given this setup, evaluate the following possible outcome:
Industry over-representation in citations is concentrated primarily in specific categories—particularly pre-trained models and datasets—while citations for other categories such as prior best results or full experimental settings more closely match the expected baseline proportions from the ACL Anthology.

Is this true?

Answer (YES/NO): NO